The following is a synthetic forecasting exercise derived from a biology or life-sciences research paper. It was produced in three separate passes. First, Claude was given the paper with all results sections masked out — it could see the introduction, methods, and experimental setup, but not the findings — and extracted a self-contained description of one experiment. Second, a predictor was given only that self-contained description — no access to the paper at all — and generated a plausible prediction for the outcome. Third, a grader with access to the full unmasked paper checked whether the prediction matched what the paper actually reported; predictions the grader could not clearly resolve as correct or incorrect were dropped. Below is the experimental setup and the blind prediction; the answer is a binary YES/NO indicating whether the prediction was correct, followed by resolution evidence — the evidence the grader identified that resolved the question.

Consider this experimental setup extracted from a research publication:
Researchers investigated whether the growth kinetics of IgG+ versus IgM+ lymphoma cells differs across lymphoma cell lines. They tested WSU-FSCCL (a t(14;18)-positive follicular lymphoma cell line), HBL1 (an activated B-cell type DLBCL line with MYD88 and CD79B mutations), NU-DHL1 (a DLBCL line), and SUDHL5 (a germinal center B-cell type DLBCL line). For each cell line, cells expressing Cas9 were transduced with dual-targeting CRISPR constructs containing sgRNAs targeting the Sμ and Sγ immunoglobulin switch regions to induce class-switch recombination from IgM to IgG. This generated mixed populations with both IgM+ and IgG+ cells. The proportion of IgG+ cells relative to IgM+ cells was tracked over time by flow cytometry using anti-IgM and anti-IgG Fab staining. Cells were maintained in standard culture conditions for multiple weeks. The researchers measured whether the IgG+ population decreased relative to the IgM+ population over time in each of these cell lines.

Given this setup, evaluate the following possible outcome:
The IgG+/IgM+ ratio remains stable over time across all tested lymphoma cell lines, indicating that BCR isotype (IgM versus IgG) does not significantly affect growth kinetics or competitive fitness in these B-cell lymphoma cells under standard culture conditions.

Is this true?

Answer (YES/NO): NO